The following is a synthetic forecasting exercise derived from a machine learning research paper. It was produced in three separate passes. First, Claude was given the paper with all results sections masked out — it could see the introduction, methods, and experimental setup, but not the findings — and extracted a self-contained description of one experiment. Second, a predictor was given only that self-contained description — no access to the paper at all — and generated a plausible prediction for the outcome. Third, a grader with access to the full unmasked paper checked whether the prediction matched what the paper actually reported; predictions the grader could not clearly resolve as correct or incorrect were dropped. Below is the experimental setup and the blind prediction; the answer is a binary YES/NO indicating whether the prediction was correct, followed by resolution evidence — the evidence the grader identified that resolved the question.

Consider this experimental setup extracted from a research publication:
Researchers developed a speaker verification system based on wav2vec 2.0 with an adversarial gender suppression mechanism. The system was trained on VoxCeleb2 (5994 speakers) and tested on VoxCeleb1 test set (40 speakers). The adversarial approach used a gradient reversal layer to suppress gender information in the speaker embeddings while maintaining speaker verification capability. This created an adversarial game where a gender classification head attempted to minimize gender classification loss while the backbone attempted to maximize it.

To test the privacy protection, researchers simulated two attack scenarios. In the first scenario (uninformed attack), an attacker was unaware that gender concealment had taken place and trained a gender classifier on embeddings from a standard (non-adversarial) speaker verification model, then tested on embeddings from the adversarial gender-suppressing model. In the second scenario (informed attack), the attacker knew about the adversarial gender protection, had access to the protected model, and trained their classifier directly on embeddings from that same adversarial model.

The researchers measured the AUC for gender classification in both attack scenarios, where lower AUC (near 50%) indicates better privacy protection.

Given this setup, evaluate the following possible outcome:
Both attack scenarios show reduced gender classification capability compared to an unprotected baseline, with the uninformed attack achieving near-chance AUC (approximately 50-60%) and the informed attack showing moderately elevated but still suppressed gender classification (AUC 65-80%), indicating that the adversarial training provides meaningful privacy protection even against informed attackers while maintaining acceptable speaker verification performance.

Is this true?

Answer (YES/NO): NO